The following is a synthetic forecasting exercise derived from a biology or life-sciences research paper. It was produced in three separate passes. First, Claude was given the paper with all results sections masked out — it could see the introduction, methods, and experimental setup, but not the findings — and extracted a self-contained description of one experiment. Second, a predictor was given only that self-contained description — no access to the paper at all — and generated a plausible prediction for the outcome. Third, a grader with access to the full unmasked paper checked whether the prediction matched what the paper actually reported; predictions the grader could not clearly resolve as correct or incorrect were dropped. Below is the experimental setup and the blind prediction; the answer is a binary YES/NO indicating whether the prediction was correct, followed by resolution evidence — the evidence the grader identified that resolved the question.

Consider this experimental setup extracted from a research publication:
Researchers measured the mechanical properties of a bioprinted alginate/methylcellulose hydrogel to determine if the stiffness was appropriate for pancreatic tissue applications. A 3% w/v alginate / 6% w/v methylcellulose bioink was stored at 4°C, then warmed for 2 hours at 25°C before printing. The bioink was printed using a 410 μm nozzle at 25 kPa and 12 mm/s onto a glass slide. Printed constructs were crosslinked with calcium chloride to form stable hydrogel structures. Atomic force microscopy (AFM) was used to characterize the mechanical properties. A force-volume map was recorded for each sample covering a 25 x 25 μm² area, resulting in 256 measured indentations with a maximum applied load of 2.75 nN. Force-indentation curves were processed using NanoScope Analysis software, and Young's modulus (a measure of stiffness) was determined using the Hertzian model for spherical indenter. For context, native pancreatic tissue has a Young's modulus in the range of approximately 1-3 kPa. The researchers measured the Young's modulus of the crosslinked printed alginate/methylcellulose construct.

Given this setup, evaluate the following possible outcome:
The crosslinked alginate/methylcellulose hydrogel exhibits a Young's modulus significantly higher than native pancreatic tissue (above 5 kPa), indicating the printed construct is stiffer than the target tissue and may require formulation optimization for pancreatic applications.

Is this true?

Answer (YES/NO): YES